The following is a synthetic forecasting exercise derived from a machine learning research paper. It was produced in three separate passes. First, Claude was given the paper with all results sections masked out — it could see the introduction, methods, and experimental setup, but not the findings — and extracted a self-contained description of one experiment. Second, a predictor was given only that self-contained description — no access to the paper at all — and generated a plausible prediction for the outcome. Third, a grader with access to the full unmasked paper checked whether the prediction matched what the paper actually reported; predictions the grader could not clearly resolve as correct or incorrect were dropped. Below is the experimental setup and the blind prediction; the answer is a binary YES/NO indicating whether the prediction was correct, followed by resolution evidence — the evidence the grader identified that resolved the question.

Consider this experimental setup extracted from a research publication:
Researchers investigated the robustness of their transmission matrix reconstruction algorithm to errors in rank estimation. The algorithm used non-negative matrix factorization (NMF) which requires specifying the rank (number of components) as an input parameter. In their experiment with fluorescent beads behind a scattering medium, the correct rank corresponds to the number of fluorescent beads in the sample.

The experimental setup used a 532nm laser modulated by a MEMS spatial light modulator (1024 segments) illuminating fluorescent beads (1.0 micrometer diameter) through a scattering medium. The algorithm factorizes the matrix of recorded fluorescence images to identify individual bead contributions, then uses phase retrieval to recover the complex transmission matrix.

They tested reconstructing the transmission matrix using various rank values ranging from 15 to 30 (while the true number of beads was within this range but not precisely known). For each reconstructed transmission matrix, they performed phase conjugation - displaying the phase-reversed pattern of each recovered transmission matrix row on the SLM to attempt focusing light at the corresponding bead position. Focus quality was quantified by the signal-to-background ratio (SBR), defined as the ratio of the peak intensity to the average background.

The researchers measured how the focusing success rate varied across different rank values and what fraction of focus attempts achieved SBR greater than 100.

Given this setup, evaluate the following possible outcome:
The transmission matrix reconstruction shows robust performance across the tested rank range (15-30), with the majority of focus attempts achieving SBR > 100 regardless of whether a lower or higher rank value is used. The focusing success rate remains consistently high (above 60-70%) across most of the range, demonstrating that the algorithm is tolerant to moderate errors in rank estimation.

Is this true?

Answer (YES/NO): YES